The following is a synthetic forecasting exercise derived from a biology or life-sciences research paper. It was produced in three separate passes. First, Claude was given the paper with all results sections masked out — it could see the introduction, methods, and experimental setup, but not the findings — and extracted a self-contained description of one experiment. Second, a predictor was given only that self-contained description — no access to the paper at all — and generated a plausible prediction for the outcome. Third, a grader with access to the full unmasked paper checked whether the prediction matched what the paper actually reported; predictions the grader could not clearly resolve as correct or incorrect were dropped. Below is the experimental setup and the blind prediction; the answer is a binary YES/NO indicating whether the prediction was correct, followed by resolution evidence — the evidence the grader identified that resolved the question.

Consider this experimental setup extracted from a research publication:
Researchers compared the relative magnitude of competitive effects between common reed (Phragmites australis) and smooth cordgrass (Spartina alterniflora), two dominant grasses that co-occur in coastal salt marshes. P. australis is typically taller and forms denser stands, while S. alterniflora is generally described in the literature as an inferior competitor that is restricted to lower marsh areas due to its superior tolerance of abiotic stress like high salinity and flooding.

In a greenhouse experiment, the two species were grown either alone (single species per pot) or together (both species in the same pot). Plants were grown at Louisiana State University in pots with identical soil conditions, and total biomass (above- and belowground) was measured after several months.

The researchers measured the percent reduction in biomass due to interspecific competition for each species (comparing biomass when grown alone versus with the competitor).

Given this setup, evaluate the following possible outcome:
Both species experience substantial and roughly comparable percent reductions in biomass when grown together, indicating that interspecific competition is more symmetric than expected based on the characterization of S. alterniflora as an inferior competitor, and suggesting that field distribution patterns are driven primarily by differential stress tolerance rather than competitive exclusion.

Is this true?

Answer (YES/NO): NO